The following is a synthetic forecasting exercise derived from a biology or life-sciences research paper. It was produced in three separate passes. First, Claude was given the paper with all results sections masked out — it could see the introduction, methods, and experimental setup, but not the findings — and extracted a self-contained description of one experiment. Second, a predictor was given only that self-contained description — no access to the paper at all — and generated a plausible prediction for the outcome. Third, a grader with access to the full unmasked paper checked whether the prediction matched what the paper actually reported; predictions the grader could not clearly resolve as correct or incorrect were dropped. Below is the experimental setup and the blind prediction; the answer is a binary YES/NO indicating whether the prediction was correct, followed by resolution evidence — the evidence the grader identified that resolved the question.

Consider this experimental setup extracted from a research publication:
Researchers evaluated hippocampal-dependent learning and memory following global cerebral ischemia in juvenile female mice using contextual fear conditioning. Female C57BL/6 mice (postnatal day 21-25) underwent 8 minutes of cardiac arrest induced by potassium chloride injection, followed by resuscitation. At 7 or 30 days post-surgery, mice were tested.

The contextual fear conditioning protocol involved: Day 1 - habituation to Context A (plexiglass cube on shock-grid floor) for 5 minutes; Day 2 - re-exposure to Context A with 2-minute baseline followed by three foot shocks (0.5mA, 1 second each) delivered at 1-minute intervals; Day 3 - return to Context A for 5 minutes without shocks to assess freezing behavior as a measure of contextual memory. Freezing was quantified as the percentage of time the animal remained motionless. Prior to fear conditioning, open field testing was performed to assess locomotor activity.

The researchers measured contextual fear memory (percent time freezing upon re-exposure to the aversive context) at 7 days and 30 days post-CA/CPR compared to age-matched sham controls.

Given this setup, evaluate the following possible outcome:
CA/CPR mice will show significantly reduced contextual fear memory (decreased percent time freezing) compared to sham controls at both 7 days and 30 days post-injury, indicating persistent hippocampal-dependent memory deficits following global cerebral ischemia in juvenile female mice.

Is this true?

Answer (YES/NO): NO